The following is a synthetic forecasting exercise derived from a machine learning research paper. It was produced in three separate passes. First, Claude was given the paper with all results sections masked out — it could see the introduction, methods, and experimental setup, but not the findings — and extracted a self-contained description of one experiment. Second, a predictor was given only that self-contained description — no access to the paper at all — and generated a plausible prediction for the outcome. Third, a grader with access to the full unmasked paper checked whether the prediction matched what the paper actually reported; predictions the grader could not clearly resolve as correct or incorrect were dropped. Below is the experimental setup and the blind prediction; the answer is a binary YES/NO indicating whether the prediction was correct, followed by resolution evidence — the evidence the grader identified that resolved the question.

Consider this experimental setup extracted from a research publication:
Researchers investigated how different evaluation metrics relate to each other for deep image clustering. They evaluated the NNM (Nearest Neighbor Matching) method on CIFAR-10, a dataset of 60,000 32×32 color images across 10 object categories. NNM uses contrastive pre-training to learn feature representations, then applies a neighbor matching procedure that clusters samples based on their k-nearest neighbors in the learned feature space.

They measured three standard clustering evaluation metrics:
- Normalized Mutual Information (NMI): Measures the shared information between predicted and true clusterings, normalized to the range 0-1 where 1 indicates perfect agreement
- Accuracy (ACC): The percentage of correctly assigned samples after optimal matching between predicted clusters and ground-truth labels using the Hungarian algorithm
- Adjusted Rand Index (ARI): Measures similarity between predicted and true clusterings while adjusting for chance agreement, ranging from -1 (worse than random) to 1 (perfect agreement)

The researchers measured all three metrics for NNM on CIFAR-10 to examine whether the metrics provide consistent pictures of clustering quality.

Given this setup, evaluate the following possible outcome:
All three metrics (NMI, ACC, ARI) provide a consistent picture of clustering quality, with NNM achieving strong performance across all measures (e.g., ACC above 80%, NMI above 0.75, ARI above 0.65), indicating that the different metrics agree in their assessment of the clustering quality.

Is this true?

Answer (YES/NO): NO